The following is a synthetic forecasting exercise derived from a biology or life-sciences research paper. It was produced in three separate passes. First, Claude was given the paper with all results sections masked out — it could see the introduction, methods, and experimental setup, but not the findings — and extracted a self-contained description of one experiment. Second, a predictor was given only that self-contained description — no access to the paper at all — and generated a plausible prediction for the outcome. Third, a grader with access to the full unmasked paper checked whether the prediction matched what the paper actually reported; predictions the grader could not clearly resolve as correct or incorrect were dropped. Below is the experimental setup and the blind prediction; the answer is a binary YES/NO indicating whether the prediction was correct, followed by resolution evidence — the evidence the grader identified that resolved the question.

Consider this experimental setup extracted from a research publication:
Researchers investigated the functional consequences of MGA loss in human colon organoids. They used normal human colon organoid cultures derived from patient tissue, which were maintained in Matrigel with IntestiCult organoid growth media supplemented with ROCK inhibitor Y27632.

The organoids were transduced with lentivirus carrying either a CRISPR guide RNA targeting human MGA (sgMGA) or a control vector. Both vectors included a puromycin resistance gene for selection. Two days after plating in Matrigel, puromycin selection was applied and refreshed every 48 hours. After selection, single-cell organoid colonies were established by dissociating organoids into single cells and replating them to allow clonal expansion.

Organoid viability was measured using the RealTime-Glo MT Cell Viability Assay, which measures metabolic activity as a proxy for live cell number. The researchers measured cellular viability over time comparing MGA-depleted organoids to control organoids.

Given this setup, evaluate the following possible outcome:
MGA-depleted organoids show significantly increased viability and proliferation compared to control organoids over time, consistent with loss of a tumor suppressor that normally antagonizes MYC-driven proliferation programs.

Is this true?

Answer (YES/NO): YES